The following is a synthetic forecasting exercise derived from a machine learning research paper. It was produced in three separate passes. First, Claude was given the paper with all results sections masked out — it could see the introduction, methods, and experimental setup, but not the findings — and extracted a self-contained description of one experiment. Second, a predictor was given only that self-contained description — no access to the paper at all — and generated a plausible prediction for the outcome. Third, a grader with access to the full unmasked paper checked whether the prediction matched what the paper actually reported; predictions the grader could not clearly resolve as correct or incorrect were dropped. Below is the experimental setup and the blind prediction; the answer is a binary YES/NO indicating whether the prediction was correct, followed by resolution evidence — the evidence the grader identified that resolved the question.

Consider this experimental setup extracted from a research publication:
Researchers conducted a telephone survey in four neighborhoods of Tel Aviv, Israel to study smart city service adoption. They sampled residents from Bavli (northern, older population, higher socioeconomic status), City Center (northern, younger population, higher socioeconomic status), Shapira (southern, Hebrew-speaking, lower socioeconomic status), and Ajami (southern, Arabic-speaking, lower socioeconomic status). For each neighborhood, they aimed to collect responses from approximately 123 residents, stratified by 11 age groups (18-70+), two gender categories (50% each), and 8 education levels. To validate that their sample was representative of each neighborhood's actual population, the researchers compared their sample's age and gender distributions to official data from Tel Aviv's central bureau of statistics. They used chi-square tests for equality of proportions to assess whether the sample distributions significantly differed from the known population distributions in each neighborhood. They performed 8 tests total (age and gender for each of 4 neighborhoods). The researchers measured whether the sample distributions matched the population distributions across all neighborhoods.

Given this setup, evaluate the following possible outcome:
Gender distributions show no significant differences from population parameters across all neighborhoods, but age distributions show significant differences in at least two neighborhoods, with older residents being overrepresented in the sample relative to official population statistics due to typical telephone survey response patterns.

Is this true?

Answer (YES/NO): NO